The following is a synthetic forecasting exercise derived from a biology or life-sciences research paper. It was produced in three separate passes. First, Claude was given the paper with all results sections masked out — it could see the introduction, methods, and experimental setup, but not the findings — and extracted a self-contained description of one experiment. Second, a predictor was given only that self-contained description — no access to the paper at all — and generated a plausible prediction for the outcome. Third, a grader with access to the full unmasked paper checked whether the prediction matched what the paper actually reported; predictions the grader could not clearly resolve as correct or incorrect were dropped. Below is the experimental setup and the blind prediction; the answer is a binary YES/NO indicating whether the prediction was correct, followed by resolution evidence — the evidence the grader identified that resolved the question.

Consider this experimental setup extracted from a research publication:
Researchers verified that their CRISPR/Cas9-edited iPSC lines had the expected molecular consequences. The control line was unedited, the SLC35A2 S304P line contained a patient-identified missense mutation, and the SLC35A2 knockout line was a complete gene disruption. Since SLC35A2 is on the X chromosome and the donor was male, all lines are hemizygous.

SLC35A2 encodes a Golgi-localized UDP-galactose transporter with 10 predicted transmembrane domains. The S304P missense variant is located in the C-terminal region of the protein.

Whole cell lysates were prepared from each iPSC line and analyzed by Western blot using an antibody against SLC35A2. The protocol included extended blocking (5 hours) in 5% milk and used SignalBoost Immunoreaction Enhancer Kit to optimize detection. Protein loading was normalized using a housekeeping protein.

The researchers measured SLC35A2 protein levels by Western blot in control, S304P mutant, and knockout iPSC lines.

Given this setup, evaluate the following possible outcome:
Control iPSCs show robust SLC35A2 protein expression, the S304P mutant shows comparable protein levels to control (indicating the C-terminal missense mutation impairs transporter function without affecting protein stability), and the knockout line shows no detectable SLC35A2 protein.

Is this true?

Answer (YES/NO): NO